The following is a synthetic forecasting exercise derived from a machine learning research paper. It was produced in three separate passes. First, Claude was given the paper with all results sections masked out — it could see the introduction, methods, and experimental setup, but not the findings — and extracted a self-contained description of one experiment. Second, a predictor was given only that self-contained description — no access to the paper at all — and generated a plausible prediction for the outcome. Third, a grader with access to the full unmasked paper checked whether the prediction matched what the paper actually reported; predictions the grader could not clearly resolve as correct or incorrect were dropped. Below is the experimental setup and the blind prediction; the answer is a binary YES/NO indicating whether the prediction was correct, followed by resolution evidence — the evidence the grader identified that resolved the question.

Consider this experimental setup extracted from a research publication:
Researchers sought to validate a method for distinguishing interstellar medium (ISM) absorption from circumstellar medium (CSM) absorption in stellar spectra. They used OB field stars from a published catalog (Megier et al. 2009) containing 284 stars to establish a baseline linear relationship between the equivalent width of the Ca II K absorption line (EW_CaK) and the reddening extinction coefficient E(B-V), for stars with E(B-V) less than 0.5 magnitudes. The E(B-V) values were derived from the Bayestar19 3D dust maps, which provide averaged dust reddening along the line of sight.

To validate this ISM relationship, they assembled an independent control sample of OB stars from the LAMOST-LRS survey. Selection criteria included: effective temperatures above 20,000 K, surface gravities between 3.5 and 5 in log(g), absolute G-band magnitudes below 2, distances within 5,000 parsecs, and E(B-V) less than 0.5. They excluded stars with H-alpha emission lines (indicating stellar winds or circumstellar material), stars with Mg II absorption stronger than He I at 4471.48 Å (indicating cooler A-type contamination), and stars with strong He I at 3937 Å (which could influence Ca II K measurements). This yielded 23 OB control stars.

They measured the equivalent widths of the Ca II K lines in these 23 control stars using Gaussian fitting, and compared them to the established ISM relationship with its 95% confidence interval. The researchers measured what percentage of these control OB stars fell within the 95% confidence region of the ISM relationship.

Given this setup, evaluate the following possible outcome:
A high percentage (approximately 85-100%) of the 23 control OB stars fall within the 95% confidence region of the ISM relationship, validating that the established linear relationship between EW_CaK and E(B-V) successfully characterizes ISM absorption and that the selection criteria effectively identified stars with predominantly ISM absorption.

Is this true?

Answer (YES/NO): YES